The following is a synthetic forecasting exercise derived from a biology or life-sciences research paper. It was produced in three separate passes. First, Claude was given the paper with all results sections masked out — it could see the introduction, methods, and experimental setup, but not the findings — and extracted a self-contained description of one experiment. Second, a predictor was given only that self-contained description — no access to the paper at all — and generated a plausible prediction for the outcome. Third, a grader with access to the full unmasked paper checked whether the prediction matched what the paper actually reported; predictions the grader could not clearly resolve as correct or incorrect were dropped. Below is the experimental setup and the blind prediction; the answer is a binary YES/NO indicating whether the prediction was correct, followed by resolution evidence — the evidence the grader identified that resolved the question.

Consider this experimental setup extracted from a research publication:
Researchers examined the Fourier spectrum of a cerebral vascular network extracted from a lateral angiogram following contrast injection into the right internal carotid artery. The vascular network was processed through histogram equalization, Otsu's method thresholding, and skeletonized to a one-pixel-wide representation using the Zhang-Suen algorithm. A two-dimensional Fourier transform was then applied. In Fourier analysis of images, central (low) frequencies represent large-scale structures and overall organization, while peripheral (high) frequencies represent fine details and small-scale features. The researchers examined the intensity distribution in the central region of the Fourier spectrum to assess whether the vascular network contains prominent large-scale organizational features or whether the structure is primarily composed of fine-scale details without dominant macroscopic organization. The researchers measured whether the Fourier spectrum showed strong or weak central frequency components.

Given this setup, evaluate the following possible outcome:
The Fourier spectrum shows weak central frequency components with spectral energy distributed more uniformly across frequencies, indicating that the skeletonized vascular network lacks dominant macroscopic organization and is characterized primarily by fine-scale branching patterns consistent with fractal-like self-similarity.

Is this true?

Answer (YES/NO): NO